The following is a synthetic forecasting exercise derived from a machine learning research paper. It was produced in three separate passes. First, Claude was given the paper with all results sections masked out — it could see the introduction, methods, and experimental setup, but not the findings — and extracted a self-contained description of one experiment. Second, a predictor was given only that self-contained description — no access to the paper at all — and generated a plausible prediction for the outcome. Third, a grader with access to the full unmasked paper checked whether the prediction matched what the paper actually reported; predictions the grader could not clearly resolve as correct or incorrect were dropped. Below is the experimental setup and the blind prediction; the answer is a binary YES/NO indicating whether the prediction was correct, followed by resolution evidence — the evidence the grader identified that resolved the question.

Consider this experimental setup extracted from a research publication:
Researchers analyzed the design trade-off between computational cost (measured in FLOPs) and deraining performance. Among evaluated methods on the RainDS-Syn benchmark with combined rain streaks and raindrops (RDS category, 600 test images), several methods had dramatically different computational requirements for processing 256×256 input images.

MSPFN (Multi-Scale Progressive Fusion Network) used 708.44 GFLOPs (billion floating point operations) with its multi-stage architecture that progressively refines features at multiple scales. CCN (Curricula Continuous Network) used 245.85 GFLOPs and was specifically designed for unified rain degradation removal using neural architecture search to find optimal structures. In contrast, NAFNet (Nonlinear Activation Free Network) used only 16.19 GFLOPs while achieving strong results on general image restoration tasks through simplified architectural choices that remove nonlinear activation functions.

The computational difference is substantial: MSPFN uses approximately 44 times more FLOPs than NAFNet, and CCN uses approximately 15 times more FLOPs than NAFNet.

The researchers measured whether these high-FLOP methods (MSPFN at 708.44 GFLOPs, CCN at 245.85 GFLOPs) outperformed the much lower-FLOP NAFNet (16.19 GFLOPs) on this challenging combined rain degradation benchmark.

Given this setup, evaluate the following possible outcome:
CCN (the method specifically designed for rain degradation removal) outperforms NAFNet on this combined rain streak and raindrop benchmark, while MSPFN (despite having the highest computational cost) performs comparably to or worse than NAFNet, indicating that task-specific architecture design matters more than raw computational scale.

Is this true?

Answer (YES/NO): NO